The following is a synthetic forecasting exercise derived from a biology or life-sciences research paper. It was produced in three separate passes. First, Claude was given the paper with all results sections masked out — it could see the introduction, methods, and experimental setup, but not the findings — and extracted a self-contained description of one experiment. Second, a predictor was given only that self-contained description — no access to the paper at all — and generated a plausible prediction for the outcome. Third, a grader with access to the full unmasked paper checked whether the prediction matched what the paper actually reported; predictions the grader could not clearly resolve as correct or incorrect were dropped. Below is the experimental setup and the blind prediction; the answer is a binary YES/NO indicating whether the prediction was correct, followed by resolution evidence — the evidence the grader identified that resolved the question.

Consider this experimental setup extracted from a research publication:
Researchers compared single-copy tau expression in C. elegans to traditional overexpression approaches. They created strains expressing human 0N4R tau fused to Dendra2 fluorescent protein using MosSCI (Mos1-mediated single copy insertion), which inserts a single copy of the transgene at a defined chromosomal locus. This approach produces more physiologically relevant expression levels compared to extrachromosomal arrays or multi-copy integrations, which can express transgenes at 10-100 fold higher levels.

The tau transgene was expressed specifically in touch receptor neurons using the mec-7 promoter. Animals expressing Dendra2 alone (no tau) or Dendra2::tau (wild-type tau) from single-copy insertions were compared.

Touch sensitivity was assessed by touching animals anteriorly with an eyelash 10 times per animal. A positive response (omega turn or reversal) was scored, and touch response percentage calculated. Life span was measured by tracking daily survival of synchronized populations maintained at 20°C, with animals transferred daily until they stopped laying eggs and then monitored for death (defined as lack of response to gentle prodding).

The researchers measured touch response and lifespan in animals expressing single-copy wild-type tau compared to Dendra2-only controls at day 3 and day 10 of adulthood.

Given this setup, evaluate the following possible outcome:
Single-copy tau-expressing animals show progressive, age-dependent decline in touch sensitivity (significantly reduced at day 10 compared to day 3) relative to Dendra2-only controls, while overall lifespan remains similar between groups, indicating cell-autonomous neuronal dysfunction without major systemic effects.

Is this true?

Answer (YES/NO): NO